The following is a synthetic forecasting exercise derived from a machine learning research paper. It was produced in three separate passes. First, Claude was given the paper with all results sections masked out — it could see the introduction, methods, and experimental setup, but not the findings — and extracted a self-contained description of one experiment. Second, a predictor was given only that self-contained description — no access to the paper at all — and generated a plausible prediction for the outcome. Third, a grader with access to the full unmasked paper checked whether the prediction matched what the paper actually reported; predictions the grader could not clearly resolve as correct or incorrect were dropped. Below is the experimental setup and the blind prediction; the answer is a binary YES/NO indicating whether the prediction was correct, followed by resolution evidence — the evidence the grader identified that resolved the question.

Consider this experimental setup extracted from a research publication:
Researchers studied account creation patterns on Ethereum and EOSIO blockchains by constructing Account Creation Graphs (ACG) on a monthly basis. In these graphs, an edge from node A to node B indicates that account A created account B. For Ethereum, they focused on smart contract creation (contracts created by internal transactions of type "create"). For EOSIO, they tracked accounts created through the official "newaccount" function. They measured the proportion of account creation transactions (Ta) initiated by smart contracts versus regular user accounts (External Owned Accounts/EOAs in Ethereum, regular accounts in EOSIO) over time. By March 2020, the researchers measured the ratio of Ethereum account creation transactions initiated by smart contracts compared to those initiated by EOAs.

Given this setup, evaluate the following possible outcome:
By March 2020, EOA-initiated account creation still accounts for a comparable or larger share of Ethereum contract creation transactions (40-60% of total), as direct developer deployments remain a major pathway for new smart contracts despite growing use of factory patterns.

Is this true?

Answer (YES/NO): NO